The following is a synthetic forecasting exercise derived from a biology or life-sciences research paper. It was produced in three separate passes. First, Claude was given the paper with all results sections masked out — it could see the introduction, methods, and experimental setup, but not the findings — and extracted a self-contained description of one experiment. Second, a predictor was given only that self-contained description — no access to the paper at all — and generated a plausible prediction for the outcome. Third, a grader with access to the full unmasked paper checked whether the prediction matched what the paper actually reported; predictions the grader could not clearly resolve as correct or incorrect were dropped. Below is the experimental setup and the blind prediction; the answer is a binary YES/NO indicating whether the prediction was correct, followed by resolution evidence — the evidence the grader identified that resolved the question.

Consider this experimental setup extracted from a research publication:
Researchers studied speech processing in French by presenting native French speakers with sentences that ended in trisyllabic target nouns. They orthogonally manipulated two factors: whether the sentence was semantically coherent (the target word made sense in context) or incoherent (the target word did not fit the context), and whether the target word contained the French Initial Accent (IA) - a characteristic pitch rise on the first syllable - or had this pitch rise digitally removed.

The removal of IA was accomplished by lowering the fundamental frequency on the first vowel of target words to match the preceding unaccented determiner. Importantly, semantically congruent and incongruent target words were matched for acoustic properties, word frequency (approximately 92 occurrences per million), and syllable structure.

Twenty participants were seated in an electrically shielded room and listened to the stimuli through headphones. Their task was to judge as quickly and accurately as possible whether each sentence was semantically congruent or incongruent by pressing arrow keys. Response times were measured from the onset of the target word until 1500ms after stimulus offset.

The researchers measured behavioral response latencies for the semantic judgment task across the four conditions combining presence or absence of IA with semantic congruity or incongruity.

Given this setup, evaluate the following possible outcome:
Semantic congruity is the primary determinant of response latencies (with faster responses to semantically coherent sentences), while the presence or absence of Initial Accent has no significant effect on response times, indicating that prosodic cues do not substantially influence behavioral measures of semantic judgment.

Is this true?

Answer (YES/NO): NO